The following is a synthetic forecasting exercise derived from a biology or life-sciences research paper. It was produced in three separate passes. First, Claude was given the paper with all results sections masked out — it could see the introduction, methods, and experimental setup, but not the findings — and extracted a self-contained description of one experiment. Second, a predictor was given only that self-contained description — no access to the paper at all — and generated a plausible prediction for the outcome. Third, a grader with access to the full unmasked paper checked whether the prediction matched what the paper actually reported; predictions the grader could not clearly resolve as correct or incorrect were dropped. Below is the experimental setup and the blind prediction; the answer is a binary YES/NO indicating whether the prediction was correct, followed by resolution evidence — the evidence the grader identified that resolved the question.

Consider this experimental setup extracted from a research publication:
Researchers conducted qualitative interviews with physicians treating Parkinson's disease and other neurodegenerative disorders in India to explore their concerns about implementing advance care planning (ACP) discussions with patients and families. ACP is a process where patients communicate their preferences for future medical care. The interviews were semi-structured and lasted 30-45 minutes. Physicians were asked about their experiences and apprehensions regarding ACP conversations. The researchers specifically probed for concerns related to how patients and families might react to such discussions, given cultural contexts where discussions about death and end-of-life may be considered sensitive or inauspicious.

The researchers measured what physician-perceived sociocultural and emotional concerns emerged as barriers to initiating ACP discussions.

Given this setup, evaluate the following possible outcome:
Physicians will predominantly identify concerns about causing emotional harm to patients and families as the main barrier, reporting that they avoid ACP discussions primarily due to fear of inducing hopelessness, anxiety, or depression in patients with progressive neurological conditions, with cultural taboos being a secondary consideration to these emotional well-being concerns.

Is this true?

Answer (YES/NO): NO